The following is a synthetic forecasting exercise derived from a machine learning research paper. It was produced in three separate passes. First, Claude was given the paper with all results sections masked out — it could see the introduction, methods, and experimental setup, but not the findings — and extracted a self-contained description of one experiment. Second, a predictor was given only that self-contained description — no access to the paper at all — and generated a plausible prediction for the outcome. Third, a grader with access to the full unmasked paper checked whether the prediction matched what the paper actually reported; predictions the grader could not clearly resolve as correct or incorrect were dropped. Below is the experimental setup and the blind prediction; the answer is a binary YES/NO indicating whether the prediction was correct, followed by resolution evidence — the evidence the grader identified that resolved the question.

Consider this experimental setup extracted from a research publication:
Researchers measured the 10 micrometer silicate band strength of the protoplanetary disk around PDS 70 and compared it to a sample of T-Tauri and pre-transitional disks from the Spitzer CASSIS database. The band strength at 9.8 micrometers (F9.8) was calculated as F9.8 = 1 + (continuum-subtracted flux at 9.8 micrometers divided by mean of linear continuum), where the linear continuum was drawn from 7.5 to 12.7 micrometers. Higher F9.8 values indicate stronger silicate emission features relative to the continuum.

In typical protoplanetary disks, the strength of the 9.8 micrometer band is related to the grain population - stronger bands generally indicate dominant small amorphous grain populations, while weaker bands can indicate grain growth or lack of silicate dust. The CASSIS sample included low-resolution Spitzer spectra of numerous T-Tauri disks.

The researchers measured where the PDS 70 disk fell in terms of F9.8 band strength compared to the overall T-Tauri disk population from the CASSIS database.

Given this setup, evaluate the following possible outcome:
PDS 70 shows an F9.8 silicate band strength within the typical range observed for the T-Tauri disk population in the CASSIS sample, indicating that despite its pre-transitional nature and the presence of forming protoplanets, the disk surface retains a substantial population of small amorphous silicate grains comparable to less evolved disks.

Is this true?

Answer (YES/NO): NO